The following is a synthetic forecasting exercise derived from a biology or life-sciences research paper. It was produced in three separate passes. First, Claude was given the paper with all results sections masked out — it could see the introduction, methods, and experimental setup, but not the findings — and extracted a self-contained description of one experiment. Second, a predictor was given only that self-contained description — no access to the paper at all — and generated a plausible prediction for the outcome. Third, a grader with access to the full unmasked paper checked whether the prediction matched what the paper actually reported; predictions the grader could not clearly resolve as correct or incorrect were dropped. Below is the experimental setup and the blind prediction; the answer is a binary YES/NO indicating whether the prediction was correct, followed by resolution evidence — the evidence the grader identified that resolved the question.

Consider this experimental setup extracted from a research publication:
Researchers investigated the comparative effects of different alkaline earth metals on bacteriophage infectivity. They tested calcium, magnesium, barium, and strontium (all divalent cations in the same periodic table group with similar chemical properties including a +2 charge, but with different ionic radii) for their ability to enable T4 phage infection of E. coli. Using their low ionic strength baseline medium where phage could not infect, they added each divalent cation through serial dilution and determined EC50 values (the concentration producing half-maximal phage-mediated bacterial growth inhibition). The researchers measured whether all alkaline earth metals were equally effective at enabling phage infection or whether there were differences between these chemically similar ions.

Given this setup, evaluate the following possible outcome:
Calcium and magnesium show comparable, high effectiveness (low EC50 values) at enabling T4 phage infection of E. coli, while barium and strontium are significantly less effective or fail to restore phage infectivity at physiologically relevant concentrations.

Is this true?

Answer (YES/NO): NO